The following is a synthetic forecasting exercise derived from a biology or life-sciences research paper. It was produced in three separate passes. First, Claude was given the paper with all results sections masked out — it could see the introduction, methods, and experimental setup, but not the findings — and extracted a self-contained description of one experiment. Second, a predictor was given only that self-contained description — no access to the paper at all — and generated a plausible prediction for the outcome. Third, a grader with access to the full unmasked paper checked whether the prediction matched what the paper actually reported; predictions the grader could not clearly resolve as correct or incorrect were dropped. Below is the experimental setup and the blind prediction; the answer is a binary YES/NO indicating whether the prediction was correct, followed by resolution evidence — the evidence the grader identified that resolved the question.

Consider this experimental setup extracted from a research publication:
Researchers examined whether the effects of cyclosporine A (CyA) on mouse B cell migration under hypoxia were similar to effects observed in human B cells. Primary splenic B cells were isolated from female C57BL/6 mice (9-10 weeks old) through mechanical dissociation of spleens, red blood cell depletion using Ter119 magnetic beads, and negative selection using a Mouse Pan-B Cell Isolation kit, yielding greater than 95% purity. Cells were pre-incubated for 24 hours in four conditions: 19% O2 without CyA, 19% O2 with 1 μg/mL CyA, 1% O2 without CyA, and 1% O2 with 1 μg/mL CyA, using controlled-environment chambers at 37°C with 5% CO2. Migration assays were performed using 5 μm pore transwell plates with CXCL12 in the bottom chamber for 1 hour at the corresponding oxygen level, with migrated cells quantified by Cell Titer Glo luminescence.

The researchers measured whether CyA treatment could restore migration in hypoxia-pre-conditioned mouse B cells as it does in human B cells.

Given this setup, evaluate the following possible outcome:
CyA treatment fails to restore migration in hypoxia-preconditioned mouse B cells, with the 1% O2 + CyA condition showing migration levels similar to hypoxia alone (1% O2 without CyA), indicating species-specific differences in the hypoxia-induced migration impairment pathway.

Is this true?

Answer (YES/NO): NO